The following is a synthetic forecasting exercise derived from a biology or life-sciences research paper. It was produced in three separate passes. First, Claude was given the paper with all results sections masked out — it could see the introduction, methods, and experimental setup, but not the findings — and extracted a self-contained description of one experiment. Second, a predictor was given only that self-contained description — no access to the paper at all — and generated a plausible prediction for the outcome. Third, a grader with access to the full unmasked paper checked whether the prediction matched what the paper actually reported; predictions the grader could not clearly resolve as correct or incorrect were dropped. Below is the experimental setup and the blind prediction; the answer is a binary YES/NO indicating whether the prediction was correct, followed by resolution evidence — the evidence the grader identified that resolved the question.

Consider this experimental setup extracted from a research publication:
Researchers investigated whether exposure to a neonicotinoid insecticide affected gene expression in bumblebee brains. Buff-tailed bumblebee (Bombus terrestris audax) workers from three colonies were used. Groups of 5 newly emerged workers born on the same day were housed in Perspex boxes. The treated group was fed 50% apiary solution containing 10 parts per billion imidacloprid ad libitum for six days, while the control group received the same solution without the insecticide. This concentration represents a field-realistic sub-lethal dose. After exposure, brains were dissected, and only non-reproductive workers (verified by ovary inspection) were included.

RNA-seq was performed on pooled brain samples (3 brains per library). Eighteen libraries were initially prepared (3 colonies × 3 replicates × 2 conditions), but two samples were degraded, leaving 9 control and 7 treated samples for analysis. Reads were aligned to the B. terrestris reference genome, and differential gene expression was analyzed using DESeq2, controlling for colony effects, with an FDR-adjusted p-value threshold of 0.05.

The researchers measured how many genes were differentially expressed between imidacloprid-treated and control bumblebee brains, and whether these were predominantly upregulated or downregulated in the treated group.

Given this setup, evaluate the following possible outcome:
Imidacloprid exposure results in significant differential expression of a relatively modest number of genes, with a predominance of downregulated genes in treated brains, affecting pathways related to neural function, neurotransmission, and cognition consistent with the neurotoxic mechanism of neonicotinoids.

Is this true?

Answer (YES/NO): NO